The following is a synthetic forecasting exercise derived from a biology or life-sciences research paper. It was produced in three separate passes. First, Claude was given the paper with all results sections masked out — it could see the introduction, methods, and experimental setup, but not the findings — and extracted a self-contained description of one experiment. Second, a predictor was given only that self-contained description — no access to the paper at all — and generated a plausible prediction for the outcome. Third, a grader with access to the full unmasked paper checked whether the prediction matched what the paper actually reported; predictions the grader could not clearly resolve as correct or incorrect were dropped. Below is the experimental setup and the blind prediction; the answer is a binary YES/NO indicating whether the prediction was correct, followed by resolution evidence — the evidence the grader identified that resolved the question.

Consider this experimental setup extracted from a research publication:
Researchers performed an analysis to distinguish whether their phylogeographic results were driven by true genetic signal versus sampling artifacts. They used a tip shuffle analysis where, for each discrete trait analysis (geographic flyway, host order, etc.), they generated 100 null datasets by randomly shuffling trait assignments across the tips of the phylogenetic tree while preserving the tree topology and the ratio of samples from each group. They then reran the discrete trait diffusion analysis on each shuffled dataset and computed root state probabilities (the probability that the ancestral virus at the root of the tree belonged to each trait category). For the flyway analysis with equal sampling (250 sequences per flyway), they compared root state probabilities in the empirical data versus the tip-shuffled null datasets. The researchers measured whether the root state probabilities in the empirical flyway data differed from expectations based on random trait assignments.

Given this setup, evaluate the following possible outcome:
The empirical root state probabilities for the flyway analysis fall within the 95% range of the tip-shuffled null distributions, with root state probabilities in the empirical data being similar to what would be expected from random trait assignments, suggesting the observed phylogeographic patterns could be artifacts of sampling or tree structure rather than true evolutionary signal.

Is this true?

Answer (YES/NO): NO